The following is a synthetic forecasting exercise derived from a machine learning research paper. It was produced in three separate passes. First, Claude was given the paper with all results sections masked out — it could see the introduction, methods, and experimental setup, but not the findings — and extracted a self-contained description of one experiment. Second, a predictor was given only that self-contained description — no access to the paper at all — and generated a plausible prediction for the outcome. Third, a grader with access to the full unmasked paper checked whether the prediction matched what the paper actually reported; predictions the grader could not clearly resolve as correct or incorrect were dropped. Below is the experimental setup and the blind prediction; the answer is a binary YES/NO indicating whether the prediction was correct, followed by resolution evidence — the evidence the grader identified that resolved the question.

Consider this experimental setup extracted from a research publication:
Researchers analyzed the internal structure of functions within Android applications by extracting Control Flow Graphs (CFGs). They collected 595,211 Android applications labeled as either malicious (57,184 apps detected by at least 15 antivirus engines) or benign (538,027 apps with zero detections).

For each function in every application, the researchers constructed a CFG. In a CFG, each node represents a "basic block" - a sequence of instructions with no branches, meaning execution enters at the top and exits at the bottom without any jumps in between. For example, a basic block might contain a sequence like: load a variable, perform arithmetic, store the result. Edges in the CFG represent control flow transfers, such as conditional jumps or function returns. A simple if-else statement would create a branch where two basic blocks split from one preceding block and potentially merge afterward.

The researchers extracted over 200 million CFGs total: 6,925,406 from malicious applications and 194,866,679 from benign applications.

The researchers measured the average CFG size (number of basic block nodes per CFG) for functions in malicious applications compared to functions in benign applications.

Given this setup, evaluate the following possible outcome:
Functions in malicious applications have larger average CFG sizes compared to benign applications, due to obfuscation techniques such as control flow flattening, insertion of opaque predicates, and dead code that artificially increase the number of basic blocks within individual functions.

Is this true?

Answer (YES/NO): YES